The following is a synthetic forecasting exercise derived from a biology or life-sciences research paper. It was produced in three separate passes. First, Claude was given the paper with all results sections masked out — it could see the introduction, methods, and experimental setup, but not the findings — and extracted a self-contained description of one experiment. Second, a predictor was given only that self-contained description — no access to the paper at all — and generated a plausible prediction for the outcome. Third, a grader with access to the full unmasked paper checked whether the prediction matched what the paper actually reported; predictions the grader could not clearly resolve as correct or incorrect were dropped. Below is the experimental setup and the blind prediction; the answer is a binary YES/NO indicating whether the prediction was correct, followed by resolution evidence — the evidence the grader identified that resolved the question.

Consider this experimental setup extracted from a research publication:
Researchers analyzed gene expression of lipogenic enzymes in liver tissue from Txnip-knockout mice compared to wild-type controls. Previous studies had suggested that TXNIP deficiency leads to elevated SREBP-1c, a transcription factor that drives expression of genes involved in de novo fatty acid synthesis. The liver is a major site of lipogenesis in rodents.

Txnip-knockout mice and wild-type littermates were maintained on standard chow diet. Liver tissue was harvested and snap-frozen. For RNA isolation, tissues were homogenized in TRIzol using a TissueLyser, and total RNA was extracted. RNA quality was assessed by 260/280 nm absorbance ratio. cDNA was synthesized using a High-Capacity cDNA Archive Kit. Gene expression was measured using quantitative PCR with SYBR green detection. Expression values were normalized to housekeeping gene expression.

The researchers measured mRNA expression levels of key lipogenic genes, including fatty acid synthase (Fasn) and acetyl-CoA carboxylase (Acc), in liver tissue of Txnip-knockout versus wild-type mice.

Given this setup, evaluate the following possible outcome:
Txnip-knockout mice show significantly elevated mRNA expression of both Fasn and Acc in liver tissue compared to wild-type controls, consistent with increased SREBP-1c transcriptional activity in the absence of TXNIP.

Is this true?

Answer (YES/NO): NO